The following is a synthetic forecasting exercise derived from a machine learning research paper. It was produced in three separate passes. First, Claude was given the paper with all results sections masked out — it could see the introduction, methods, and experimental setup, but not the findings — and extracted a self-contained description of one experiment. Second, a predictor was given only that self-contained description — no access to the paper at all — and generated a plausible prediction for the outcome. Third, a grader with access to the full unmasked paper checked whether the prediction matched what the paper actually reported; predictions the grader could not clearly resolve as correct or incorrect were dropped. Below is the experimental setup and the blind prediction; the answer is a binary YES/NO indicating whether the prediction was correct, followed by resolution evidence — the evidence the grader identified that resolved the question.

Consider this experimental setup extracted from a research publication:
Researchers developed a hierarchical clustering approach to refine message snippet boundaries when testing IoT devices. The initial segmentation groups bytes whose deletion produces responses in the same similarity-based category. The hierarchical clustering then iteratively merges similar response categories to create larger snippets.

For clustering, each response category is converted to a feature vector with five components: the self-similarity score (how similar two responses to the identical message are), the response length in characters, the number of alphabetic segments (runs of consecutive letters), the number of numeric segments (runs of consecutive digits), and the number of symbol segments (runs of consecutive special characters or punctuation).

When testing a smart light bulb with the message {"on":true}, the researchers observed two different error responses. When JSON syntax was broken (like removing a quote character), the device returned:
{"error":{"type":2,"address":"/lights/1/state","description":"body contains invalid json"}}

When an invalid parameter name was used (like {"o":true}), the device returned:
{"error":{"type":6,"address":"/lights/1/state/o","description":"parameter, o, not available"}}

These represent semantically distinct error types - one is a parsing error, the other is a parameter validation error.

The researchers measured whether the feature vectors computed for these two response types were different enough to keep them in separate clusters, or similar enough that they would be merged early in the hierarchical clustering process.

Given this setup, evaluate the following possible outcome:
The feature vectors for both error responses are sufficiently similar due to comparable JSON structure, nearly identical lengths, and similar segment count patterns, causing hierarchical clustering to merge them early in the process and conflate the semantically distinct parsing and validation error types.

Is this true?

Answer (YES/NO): NO